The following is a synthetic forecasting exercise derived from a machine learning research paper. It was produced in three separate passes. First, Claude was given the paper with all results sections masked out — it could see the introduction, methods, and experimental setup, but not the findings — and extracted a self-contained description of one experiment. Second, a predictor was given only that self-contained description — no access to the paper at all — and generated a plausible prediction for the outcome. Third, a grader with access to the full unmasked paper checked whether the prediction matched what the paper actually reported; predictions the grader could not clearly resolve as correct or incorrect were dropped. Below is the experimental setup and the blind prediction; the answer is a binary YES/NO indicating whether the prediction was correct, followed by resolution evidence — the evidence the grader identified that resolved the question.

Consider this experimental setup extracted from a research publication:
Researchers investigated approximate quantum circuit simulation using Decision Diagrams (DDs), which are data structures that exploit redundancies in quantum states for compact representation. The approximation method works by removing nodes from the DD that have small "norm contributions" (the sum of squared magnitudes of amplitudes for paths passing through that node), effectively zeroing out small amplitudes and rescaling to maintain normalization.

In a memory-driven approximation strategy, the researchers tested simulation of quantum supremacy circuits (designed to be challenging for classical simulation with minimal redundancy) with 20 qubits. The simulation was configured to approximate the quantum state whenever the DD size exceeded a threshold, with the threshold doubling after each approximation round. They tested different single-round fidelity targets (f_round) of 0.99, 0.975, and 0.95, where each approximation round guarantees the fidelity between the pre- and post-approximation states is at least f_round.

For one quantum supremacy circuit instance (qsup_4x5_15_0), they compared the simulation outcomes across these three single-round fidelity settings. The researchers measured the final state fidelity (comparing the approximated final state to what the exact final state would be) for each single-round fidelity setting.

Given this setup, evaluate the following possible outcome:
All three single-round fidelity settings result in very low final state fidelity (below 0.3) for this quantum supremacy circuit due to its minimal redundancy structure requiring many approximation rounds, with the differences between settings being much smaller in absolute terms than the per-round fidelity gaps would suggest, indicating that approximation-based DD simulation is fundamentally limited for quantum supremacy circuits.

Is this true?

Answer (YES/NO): NO